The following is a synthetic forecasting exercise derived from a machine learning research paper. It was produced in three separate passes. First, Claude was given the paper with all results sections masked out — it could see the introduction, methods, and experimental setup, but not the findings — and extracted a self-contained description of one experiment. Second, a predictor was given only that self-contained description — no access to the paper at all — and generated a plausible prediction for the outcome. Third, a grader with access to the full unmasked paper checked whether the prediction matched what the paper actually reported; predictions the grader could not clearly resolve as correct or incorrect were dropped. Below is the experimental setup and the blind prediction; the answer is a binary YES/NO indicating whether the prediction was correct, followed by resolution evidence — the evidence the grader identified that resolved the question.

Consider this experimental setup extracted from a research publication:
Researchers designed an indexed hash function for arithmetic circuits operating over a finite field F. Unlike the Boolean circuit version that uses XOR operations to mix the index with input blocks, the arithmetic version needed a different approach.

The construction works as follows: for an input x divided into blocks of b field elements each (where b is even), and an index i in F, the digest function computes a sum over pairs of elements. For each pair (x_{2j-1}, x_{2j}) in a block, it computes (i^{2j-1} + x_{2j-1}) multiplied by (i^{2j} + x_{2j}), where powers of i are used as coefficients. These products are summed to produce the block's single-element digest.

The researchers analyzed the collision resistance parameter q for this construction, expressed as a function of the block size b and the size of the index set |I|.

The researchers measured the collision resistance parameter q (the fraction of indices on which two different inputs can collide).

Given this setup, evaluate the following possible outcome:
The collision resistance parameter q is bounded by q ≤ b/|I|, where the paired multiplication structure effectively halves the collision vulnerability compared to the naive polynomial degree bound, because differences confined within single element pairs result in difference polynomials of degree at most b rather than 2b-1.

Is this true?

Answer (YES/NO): YES